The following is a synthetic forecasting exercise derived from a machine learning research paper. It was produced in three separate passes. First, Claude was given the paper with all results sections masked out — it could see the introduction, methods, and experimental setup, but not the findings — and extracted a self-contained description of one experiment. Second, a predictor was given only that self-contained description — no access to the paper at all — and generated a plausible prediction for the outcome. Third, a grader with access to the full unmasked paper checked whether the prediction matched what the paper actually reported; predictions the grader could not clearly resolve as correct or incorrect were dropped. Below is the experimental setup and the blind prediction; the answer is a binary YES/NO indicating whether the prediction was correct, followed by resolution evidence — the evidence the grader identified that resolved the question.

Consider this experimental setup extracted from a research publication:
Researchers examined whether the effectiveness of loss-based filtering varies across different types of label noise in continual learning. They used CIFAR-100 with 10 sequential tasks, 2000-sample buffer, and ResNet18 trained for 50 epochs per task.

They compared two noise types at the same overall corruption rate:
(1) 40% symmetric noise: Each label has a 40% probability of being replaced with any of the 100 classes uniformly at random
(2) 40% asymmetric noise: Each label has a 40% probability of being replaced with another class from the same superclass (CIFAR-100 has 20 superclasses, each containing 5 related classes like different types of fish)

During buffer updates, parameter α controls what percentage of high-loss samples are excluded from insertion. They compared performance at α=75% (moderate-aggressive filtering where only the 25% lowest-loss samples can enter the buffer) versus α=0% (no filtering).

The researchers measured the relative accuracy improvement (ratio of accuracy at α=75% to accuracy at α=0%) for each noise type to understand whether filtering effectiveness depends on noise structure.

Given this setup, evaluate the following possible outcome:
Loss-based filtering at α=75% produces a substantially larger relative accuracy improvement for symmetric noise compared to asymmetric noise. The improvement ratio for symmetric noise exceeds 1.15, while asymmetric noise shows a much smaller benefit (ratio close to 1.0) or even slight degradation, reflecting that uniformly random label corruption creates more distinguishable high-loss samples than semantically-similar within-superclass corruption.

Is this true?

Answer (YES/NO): NO